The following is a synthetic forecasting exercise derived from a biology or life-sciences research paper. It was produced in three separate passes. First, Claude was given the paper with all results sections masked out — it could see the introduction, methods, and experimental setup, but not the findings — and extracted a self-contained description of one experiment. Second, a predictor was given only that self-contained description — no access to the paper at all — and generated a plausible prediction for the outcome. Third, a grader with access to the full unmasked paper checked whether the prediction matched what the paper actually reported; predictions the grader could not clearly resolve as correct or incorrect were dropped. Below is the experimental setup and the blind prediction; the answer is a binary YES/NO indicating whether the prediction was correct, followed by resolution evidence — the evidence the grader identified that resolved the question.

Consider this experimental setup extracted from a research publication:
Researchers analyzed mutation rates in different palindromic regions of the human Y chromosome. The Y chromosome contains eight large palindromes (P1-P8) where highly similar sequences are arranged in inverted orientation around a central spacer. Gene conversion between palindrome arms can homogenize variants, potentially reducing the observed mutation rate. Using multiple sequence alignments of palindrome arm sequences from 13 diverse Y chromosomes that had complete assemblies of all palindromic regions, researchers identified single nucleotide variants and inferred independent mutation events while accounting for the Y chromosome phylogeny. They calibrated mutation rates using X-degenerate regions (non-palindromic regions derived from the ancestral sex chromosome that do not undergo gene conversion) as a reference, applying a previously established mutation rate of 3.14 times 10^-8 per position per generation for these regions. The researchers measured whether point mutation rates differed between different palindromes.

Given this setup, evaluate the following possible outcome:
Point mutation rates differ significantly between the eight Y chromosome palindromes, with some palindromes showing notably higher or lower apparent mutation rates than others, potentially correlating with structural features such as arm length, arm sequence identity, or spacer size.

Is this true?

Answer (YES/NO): YES